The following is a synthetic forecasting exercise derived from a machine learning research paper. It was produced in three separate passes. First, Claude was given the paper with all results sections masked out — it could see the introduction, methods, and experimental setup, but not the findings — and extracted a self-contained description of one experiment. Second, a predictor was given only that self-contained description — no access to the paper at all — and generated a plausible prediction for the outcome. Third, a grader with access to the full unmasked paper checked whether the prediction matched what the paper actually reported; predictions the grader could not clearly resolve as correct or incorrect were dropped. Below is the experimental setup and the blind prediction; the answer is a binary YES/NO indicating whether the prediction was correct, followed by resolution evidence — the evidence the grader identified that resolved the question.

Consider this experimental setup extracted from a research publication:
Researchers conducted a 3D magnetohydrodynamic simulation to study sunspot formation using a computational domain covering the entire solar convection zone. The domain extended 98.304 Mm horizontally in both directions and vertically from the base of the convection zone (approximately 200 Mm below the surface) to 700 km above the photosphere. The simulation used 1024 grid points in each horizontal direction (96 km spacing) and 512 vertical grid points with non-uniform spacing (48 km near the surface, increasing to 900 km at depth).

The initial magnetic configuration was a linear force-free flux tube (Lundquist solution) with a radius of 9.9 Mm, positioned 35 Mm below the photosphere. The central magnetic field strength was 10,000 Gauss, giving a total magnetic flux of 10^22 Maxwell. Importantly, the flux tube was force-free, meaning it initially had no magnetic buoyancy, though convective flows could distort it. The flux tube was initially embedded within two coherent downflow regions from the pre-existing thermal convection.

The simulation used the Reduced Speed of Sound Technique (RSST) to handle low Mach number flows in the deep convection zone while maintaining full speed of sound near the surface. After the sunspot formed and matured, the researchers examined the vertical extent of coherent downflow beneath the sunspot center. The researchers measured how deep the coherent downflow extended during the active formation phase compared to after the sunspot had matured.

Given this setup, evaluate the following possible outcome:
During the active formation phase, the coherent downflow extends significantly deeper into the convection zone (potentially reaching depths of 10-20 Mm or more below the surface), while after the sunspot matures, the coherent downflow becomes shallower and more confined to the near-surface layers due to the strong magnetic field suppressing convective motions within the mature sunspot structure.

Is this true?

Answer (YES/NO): YES